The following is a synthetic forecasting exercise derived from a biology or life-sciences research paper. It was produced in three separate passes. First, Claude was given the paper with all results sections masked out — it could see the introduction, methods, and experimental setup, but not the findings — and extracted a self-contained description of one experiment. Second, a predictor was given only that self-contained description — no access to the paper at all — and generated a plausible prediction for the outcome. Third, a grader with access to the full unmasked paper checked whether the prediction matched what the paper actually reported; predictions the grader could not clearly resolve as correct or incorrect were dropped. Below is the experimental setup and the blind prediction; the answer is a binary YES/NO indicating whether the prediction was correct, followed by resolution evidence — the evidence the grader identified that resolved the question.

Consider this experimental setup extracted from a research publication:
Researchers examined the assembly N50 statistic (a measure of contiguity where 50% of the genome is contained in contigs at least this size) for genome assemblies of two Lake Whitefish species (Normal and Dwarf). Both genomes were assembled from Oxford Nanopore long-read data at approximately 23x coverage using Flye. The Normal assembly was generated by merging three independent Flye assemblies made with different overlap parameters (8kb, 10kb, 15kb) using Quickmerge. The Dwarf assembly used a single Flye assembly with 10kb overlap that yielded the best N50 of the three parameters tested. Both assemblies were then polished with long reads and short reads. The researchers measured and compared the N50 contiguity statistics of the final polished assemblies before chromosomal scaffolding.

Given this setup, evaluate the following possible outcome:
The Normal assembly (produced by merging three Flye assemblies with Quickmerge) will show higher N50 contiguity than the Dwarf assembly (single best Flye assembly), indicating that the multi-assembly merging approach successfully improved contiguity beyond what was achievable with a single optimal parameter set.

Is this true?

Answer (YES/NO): YES